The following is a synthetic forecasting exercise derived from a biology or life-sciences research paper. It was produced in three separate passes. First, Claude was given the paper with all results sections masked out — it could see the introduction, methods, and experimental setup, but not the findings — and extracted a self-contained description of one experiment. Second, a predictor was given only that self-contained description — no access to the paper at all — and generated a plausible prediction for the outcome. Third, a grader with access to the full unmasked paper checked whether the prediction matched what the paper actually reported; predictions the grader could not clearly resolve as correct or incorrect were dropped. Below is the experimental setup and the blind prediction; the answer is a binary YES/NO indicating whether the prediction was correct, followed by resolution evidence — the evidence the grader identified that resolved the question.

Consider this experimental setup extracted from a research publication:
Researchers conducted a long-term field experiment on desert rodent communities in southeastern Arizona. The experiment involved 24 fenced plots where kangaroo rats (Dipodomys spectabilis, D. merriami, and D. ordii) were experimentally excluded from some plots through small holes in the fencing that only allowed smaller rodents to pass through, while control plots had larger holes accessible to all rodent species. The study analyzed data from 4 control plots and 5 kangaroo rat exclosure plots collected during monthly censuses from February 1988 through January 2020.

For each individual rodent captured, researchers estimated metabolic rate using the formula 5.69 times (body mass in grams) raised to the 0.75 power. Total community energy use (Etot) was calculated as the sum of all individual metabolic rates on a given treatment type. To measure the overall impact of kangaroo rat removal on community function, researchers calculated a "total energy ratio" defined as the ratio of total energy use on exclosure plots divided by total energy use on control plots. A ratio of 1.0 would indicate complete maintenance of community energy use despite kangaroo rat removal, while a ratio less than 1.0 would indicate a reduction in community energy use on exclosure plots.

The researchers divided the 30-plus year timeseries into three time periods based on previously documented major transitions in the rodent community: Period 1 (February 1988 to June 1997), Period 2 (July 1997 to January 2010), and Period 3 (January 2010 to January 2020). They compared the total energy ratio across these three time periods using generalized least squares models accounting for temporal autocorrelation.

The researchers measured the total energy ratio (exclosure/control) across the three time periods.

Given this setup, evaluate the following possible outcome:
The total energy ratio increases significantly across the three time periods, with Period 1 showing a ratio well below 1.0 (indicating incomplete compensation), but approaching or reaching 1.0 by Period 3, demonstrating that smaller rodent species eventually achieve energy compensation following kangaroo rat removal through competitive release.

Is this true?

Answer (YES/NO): NO